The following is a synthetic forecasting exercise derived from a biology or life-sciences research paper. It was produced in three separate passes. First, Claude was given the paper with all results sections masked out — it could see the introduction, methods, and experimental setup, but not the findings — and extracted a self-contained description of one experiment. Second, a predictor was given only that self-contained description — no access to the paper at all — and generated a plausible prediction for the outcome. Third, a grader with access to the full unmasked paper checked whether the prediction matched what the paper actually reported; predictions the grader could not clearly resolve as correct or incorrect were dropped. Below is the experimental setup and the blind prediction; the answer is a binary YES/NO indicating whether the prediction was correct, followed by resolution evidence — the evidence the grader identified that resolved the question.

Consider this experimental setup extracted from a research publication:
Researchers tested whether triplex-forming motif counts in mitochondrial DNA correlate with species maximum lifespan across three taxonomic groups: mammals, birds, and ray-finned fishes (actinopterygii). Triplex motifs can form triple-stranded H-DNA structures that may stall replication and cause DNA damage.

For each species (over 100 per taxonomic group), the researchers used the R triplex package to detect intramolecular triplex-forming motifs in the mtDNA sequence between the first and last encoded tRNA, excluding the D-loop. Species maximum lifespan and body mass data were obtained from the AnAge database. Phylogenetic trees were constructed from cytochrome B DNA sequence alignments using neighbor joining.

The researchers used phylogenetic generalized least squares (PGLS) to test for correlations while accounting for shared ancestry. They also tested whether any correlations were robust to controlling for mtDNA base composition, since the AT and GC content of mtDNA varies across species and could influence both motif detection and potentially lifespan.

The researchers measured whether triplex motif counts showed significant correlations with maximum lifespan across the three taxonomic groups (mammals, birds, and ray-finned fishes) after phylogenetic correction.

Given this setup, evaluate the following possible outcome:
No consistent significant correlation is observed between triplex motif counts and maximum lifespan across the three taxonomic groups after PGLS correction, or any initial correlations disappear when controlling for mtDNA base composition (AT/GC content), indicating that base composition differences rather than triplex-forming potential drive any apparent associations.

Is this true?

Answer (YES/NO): NO